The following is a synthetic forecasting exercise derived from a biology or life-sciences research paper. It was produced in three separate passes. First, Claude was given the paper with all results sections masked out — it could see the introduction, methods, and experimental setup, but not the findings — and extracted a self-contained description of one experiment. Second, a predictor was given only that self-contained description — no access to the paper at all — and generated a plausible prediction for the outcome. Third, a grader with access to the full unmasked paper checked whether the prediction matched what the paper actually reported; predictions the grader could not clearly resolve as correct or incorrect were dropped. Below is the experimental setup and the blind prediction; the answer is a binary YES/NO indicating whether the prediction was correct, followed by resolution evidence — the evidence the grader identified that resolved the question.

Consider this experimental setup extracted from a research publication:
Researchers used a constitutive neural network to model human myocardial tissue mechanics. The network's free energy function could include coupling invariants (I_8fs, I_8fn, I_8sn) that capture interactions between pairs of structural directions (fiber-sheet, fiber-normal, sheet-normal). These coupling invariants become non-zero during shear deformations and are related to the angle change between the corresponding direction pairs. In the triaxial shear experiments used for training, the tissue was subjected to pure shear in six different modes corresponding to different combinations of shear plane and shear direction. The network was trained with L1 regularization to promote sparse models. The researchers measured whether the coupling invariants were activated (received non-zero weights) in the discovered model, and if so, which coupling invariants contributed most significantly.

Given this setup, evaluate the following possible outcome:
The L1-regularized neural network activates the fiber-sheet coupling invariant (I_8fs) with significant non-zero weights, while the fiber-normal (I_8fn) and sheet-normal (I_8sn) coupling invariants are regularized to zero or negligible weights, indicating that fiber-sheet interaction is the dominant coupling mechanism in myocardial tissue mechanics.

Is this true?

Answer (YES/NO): YES